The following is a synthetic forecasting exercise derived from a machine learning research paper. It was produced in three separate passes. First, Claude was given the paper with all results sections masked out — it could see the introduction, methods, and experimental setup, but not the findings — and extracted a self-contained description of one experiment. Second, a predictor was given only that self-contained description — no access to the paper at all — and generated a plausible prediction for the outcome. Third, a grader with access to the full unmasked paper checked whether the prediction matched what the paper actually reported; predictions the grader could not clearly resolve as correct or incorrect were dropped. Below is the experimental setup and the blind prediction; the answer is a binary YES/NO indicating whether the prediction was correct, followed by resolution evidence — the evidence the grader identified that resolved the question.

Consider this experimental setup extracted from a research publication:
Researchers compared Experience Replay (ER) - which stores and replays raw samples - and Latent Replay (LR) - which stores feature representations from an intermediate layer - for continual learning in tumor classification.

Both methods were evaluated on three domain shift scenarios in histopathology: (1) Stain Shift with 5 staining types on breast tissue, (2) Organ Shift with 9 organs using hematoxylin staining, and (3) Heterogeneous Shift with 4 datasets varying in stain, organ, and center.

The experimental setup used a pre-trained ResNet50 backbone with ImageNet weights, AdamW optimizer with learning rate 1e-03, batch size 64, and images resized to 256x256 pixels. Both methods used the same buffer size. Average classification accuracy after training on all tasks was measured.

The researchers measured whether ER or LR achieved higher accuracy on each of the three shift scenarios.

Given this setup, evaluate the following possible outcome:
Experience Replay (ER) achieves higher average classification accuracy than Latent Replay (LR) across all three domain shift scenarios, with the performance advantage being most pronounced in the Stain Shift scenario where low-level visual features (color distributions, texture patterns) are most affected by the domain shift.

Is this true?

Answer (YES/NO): NO